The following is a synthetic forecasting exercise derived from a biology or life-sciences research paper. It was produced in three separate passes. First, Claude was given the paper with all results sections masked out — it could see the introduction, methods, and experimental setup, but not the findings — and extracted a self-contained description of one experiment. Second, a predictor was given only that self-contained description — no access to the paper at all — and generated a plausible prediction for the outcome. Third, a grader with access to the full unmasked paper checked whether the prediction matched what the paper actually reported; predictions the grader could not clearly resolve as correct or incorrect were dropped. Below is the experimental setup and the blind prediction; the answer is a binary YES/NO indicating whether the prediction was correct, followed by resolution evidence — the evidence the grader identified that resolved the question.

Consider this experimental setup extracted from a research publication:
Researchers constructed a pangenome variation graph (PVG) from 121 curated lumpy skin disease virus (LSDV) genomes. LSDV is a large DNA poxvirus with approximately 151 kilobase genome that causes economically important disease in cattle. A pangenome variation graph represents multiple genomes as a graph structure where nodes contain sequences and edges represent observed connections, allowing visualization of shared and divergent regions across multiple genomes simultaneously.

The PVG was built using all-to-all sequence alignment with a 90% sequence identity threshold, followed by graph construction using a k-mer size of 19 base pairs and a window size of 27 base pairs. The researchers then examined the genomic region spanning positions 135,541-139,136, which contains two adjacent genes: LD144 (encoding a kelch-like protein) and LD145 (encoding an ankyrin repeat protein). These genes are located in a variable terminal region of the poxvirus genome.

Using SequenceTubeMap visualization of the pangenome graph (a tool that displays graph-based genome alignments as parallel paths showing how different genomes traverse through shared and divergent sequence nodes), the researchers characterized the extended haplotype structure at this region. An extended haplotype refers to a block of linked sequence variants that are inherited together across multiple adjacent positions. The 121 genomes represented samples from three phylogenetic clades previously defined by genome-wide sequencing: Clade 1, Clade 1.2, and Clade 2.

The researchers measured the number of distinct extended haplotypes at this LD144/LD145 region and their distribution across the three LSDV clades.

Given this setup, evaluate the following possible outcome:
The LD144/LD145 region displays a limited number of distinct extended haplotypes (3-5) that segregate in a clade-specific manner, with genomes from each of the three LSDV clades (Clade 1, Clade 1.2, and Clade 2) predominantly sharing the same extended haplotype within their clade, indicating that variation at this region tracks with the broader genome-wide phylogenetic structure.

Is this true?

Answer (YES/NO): NO